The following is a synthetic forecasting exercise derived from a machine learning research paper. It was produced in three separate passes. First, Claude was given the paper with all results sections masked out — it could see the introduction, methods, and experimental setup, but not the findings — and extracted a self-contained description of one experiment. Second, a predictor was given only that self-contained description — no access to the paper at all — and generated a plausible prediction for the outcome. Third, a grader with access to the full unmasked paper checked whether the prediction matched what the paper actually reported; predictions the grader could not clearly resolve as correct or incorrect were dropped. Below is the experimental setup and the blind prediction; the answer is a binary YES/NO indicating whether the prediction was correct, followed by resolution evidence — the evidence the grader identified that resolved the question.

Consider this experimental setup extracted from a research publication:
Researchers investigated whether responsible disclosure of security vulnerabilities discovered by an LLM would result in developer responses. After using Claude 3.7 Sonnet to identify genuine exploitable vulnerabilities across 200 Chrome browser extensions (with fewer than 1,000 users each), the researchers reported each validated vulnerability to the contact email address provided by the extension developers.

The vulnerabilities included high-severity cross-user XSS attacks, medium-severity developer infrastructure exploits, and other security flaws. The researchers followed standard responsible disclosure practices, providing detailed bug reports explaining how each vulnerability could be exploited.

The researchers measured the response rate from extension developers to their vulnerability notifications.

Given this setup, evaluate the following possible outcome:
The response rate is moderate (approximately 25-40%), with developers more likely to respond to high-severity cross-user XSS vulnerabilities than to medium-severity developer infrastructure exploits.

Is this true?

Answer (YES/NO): NO